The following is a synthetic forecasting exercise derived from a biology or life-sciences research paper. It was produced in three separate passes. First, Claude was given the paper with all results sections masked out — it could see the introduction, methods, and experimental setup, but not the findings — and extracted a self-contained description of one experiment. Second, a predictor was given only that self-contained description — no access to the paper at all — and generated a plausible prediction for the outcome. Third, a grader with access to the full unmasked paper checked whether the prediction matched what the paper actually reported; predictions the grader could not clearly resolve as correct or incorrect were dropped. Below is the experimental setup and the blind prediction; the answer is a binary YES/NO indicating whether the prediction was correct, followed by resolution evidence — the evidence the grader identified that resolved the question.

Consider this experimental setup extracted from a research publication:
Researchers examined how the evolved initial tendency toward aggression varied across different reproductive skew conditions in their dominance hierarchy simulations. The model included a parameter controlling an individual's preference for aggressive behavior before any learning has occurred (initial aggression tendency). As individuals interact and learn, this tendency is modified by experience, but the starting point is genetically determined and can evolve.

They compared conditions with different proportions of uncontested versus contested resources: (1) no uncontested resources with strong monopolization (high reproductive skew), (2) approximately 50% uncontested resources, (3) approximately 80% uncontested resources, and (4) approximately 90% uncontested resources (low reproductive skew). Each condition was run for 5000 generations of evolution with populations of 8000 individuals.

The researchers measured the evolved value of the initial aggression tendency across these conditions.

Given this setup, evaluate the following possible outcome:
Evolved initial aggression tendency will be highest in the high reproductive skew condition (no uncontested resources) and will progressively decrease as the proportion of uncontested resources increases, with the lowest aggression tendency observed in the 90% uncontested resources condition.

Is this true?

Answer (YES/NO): YES